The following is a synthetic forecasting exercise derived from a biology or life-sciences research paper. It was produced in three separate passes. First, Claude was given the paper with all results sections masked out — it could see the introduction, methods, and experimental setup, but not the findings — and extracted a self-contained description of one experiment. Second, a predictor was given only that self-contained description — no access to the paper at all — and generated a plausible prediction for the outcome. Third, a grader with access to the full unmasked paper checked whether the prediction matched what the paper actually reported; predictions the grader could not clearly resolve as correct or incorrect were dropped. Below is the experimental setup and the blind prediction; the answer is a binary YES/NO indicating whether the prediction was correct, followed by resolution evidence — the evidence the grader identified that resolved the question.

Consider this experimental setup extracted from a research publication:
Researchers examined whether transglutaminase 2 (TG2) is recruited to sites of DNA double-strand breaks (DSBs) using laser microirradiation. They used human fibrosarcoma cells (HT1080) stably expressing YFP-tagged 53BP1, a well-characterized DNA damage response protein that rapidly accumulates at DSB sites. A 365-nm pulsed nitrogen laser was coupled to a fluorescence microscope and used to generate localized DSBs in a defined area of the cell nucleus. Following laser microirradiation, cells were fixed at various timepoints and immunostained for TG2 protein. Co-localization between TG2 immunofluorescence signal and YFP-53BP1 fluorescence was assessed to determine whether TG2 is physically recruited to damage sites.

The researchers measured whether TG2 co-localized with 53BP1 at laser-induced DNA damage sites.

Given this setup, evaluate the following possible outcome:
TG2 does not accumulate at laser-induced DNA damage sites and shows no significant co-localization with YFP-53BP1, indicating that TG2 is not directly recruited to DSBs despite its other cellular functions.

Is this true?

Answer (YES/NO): NO